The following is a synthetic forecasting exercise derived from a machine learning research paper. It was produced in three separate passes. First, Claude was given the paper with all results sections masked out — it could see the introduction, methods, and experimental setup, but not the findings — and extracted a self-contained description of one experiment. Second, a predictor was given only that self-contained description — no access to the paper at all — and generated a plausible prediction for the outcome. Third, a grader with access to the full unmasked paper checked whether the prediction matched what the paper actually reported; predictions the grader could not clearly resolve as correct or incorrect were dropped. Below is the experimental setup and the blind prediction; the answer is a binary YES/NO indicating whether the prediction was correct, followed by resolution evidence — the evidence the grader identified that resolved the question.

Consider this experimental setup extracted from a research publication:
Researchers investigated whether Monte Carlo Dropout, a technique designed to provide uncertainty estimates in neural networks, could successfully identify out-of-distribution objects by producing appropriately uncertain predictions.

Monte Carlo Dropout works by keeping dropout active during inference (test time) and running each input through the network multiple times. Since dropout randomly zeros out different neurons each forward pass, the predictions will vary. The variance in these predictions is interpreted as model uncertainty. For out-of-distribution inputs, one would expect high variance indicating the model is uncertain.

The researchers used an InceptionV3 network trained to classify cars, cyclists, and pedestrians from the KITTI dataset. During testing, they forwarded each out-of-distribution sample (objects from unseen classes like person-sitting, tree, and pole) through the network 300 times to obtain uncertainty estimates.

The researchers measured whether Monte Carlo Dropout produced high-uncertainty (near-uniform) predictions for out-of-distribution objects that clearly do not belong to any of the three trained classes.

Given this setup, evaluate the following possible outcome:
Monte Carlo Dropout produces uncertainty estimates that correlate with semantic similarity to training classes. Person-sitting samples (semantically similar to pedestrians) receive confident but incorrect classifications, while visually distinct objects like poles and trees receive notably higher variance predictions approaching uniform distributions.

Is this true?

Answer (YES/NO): NO